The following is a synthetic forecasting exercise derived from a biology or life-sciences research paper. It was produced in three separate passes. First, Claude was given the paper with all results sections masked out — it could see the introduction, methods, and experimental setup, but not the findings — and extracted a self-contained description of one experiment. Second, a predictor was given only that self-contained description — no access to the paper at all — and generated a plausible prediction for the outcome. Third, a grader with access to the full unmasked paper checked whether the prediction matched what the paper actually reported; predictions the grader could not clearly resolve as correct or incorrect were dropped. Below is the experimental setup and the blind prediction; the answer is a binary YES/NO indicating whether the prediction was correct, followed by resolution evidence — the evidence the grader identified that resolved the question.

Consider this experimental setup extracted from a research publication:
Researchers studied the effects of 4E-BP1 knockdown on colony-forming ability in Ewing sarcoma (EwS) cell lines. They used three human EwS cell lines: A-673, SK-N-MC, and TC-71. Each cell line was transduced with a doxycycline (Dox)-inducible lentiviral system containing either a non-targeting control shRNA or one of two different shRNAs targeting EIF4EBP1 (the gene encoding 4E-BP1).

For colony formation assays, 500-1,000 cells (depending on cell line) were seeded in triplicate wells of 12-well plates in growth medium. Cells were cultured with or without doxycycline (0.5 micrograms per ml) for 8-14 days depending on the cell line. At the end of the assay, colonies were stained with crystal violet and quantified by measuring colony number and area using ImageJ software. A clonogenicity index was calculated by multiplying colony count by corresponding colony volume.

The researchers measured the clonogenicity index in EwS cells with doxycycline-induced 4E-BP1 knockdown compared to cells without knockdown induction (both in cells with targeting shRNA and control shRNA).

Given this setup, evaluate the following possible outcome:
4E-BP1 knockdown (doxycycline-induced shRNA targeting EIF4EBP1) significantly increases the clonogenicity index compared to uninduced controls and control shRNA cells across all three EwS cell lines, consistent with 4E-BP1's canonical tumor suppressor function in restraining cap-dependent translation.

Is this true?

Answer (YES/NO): NO